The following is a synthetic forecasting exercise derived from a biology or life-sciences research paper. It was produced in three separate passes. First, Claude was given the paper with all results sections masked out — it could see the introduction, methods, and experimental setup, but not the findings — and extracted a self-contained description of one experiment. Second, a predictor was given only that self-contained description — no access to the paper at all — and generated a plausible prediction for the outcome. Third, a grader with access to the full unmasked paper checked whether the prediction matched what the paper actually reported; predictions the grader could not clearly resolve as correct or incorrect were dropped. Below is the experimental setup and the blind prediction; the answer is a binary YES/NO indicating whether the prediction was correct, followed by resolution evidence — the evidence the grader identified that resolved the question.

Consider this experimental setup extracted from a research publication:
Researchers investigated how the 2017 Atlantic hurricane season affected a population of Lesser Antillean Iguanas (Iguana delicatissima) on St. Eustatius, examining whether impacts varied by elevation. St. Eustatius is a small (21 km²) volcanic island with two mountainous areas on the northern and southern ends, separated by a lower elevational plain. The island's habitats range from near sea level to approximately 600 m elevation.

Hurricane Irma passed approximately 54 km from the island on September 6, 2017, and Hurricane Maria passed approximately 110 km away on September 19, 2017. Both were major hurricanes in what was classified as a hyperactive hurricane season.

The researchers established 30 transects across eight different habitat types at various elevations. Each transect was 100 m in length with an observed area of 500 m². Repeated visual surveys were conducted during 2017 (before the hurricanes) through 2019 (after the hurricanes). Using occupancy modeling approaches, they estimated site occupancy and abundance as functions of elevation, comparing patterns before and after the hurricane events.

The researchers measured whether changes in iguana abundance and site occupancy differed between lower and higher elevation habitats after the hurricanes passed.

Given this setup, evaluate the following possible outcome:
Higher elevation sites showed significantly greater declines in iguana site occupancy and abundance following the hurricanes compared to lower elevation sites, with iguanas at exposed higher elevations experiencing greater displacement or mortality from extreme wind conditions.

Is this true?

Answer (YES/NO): YES